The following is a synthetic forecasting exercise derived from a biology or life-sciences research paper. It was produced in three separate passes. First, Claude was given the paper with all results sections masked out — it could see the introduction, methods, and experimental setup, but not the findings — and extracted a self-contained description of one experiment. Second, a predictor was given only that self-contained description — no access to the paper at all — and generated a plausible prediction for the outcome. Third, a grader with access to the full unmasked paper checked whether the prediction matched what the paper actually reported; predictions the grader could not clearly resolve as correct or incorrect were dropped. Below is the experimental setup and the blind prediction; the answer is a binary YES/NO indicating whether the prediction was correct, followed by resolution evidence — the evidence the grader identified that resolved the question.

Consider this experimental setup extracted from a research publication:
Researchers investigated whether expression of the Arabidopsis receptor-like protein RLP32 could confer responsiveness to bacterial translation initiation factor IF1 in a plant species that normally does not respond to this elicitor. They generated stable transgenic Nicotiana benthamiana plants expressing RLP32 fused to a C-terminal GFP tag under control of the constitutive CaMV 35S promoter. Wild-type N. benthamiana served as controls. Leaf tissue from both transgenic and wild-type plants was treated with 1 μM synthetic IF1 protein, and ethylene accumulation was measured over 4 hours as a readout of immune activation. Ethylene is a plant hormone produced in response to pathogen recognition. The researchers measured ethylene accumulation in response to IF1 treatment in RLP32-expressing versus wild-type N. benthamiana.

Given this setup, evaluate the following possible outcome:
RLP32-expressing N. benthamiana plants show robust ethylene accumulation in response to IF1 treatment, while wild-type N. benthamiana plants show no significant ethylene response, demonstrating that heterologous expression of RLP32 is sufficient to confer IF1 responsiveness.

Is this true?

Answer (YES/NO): YES